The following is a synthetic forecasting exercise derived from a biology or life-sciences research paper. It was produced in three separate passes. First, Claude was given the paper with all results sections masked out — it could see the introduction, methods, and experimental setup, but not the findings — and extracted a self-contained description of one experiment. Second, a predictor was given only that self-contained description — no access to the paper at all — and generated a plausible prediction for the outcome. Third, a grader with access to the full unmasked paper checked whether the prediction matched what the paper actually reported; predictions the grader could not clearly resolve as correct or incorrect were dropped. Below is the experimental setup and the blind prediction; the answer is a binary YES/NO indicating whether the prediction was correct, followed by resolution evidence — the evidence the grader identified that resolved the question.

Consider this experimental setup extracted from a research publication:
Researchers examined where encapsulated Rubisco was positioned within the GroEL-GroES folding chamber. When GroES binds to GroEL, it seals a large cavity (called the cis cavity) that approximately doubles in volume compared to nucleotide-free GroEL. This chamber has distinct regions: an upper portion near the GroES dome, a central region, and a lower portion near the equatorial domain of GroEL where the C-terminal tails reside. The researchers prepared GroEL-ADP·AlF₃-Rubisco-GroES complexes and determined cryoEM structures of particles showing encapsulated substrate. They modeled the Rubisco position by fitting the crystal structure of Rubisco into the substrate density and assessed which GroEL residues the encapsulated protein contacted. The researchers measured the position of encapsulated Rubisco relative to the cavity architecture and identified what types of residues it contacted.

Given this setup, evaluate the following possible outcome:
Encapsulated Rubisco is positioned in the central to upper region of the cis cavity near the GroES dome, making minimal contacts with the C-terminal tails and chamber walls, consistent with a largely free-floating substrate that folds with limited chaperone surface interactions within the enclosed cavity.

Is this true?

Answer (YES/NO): NO